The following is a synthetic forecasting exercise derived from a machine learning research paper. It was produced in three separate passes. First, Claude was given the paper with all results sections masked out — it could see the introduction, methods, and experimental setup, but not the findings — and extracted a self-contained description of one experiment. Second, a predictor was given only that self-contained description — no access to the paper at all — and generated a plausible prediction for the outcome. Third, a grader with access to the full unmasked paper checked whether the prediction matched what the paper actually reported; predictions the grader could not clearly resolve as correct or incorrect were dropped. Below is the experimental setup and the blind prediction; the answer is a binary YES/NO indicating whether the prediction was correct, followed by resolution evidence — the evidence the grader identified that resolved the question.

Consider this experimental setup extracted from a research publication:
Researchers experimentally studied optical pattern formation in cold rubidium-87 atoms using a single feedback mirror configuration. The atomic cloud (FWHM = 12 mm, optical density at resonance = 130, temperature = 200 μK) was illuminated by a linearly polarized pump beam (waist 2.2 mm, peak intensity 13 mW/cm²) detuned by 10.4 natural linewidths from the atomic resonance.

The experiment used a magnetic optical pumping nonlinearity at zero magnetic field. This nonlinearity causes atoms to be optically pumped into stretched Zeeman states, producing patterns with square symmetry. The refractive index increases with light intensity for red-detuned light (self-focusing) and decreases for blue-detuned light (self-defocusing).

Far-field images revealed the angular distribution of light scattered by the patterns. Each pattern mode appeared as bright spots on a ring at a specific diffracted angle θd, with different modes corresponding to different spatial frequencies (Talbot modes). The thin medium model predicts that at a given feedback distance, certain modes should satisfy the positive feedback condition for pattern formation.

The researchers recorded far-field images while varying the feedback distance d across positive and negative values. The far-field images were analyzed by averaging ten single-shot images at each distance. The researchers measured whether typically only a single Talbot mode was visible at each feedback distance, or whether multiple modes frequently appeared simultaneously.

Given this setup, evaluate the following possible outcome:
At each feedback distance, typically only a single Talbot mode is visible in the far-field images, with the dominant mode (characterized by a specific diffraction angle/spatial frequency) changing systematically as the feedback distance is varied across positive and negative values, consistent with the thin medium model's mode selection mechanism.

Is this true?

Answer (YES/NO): NO